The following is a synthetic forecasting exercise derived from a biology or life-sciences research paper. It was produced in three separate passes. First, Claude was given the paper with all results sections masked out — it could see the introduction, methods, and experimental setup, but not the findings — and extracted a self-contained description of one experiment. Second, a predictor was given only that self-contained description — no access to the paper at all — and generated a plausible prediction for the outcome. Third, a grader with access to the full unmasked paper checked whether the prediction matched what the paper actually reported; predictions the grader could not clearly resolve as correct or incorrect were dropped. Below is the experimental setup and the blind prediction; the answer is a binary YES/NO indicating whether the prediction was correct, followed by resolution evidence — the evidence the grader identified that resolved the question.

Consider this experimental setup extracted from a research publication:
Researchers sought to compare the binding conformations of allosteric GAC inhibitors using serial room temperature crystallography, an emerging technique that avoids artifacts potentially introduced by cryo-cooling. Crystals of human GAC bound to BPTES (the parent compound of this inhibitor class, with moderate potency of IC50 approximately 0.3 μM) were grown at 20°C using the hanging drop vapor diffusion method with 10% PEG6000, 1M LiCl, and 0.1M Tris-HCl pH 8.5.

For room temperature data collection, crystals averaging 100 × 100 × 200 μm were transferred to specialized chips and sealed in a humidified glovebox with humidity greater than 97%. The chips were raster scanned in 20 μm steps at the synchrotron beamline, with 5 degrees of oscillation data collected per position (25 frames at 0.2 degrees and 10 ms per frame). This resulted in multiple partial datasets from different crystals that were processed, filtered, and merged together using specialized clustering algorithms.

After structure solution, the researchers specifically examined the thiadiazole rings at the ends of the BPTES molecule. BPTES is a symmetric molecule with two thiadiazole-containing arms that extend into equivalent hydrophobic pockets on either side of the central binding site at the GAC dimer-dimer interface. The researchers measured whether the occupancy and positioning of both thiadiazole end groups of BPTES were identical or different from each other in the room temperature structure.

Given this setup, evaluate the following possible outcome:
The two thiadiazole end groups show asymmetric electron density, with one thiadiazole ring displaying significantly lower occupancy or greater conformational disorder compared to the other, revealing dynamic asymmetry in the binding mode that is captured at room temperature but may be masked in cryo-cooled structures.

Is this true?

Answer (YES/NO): YES